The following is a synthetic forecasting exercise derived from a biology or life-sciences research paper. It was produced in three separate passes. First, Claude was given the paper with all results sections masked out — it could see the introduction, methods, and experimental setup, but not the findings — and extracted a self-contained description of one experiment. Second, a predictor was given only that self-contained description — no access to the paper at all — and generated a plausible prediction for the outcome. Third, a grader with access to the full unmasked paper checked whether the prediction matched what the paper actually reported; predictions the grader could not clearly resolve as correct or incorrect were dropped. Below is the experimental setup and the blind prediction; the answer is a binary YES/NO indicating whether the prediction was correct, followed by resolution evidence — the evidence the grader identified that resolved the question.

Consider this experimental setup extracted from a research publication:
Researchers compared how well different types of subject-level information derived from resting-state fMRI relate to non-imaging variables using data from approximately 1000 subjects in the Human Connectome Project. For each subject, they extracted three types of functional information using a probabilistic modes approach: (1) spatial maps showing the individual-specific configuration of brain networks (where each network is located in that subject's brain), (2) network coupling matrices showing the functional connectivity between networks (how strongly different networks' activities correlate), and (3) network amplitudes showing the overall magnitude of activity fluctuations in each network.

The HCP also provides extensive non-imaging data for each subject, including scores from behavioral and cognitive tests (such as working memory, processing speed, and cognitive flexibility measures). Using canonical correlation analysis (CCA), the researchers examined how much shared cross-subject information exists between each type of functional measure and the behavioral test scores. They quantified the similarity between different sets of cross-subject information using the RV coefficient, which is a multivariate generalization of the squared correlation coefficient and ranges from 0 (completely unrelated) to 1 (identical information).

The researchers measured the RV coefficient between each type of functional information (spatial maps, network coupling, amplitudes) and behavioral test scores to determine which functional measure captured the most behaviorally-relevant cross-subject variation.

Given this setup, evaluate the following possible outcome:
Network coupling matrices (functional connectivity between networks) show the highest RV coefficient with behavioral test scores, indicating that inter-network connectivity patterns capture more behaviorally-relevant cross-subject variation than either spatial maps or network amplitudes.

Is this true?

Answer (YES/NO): NO